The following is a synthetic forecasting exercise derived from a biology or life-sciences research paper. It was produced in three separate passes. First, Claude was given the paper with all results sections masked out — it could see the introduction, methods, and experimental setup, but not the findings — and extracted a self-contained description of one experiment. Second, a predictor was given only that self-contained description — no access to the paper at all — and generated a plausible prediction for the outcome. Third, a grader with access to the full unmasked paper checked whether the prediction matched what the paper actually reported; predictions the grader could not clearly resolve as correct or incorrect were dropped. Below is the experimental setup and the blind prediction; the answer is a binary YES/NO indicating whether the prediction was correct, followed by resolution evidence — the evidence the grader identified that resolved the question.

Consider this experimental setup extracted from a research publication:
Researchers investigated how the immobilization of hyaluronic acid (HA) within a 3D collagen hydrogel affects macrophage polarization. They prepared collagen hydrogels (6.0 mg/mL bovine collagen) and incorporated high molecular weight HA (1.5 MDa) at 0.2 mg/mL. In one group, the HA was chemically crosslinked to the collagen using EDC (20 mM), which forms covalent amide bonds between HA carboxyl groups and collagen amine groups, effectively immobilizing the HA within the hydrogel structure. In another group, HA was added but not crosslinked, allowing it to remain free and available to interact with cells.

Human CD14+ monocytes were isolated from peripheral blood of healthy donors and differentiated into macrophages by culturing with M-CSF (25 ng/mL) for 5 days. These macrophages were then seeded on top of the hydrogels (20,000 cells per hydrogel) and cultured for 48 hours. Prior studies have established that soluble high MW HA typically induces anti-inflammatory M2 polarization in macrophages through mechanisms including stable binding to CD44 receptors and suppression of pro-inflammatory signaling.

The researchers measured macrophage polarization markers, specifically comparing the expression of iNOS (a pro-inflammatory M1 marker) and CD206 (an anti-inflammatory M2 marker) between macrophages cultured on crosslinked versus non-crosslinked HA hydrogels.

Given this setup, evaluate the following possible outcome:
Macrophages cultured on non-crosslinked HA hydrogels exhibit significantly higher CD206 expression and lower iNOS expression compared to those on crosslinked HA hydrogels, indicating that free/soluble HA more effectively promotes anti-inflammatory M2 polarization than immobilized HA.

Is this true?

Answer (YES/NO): YES